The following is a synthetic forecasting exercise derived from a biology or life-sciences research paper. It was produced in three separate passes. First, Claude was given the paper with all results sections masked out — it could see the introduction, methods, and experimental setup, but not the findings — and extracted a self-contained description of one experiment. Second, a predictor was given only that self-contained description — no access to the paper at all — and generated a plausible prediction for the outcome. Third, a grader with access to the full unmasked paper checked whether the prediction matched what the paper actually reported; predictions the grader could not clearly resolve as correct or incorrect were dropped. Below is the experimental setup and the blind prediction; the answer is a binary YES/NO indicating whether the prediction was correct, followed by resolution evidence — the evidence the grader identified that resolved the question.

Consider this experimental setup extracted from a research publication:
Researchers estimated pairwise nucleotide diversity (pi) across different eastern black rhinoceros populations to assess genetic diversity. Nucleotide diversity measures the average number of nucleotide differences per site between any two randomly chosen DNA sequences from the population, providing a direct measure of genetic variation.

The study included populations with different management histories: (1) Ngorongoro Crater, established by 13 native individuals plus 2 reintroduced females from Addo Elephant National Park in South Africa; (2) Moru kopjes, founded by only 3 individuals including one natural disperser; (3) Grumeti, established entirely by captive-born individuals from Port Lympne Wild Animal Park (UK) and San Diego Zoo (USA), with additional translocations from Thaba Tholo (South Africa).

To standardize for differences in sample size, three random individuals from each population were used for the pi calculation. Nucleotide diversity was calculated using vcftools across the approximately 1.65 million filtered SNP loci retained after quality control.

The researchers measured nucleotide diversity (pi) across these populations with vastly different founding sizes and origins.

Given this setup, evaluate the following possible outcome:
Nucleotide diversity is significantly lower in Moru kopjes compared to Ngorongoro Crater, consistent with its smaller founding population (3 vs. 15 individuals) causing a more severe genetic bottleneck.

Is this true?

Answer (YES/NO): NO